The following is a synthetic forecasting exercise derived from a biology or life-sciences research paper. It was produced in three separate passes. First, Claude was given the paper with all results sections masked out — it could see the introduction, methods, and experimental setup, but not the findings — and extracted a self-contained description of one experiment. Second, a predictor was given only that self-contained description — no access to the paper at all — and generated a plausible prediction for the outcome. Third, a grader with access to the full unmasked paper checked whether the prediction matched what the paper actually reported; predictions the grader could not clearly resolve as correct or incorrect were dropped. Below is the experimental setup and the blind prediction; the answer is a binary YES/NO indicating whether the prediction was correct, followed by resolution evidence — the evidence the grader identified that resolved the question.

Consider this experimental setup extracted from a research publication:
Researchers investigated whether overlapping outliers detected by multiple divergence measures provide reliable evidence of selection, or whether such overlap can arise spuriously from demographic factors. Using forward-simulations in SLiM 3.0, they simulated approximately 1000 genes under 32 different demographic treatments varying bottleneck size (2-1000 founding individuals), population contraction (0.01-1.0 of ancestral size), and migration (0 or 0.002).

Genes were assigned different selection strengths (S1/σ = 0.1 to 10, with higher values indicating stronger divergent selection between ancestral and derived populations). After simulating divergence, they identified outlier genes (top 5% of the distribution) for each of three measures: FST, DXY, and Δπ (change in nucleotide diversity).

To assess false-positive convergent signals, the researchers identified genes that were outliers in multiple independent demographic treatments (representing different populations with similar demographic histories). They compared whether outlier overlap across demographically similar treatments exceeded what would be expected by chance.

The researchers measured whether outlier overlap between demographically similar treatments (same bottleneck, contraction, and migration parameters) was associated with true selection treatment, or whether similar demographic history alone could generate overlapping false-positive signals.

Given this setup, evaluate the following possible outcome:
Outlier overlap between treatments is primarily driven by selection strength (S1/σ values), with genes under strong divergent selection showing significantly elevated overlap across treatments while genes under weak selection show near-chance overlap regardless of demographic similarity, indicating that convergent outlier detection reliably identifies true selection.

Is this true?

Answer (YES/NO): NO